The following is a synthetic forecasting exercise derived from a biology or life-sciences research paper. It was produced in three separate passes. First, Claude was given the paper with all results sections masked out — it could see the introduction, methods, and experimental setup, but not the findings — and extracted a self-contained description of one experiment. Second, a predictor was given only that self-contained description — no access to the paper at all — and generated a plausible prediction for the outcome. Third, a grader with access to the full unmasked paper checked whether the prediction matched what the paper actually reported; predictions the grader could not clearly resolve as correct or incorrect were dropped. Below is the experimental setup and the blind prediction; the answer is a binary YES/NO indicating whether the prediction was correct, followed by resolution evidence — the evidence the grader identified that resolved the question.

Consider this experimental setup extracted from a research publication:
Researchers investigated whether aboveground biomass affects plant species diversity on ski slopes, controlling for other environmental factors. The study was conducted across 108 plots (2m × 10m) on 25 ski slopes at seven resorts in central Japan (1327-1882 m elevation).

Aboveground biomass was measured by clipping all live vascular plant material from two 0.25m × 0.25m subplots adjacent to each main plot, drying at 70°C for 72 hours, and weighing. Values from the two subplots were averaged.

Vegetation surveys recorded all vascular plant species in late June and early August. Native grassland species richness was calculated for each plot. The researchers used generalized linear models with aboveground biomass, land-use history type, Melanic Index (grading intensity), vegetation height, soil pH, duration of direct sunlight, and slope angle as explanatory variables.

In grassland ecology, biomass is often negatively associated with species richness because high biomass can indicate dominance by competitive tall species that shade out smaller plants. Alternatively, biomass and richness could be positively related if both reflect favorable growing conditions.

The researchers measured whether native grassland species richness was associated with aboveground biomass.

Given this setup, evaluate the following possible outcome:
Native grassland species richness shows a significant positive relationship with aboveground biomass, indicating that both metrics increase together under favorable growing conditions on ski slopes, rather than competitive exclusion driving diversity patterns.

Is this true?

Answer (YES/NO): NO